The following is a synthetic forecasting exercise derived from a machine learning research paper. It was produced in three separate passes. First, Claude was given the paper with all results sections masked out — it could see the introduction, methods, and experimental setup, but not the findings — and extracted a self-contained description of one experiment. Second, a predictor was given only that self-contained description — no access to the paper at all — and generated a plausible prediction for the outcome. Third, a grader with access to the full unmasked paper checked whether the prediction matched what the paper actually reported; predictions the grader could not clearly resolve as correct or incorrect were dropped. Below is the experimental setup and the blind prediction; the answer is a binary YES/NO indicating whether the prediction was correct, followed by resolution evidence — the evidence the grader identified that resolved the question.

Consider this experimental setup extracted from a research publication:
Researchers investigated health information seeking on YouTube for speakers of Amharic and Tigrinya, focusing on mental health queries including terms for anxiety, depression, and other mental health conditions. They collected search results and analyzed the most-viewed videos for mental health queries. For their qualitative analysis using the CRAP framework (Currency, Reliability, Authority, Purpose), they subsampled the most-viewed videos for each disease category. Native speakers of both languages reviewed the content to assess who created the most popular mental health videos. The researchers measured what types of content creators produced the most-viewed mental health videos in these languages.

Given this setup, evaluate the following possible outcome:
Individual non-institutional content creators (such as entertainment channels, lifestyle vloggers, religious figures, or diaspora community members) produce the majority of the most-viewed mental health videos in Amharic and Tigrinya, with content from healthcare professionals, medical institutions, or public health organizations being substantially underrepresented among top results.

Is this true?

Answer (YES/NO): YES